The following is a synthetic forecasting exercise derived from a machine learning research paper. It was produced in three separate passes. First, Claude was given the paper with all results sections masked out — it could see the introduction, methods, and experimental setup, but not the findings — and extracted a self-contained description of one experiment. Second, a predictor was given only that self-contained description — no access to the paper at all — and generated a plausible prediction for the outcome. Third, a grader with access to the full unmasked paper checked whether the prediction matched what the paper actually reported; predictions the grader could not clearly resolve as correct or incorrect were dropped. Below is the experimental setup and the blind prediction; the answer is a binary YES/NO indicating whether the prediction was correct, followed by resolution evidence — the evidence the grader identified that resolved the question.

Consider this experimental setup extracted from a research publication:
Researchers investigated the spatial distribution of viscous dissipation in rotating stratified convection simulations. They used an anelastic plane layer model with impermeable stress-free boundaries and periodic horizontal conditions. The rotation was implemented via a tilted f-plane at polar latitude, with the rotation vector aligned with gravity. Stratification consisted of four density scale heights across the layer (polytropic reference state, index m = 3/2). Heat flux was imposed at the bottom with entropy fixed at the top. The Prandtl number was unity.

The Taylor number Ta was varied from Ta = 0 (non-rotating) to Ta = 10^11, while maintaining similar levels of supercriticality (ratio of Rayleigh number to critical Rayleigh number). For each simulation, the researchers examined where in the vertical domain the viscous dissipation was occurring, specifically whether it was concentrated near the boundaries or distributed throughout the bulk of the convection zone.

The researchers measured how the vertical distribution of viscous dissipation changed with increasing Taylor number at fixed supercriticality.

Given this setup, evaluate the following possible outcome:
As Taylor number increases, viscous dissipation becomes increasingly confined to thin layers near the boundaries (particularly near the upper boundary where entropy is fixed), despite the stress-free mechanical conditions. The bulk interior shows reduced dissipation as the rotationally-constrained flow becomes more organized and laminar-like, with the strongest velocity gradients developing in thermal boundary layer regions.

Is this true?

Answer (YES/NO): NO